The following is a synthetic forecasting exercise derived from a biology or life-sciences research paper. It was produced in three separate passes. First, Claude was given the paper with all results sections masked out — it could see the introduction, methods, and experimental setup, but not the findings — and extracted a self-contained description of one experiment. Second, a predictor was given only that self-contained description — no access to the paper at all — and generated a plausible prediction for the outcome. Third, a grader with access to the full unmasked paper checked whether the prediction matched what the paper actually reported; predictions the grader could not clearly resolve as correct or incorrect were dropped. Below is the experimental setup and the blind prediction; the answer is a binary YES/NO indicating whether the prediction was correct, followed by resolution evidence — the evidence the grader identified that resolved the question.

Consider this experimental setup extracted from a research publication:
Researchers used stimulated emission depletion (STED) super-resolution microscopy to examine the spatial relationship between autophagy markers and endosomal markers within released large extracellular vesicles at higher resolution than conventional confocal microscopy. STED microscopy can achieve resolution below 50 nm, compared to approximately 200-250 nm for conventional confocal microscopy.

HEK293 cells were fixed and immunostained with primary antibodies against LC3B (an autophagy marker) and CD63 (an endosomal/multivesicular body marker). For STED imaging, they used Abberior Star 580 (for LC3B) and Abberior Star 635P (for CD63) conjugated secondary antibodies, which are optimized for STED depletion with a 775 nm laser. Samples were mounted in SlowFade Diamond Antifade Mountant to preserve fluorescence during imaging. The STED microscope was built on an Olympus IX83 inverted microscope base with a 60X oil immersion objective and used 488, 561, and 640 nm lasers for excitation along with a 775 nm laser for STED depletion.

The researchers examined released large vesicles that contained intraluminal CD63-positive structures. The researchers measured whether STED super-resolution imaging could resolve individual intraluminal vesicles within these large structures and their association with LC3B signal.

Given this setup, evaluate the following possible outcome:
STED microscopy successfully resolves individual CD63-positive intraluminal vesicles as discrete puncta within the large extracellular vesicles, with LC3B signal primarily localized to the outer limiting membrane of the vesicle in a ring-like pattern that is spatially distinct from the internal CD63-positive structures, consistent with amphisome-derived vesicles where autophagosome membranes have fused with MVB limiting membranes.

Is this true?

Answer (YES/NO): NO